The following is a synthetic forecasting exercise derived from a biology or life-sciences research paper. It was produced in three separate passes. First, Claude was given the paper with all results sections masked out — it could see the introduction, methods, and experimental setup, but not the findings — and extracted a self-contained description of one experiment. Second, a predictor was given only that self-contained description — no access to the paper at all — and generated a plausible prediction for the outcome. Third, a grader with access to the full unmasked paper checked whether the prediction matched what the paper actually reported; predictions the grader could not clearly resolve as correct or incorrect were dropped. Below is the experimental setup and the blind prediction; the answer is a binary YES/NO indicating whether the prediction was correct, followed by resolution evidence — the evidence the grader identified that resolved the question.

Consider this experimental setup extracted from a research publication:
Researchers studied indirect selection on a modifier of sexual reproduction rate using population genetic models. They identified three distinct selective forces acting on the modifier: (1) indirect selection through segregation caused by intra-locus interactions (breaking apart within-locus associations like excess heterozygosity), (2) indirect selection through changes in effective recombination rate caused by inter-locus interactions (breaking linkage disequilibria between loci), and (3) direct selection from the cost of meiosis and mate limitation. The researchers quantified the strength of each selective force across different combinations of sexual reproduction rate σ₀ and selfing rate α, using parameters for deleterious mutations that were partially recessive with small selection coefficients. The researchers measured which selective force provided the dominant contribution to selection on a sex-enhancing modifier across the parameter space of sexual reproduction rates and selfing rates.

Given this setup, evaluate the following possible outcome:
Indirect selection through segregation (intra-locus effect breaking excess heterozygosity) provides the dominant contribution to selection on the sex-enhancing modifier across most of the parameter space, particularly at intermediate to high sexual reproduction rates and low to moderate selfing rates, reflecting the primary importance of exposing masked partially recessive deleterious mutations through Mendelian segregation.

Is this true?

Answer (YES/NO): NO